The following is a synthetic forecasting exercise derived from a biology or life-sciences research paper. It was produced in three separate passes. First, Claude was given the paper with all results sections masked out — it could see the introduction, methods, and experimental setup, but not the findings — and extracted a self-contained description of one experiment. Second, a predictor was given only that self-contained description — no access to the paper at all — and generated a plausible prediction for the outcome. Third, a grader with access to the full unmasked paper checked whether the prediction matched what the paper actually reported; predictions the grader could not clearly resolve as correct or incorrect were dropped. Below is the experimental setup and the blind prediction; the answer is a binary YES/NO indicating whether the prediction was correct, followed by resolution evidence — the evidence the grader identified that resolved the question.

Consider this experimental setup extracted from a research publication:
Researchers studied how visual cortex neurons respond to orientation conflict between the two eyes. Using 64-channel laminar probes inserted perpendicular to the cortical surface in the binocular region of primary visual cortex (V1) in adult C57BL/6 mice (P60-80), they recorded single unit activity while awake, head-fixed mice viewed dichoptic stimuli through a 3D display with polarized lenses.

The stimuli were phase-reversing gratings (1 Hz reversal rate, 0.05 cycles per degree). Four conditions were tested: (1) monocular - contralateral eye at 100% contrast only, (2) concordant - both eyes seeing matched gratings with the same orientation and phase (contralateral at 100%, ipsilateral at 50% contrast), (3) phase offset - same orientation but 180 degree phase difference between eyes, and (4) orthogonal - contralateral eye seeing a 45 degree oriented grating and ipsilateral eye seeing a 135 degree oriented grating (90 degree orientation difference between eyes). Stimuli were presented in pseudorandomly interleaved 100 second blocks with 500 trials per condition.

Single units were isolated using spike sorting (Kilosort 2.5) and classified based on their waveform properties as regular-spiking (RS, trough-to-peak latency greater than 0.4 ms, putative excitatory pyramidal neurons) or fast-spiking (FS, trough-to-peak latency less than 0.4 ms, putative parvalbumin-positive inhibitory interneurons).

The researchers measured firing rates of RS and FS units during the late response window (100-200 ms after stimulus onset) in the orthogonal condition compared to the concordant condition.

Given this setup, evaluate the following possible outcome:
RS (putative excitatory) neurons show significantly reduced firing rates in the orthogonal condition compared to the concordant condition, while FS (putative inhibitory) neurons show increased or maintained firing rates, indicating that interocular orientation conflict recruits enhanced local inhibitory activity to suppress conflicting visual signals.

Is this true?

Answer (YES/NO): NO